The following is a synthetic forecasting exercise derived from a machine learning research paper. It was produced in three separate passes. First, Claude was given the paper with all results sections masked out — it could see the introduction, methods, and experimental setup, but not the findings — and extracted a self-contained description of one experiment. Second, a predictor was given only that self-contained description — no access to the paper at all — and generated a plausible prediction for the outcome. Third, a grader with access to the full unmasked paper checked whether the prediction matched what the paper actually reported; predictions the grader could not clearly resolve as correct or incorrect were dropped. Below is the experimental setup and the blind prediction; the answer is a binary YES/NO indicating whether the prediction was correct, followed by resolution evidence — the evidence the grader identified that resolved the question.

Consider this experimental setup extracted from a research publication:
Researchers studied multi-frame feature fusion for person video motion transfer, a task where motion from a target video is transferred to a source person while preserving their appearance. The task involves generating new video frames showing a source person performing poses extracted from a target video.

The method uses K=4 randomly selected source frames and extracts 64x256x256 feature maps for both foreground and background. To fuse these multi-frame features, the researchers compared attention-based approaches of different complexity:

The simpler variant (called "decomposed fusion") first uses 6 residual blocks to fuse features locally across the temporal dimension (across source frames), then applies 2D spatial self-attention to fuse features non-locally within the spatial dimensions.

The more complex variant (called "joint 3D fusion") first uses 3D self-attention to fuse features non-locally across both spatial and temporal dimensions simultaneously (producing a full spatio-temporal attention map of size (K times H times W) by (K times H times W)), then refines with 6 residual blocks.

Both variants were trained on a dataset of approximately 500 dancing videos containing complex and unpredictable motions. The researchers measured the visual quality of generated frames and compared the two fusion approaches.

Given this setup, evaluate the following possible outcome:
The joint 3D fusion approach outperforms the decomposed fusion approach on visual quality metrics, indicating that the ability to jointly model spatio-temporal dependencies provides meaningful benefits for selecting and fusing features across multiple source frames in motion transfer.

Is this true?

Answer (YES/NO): NO